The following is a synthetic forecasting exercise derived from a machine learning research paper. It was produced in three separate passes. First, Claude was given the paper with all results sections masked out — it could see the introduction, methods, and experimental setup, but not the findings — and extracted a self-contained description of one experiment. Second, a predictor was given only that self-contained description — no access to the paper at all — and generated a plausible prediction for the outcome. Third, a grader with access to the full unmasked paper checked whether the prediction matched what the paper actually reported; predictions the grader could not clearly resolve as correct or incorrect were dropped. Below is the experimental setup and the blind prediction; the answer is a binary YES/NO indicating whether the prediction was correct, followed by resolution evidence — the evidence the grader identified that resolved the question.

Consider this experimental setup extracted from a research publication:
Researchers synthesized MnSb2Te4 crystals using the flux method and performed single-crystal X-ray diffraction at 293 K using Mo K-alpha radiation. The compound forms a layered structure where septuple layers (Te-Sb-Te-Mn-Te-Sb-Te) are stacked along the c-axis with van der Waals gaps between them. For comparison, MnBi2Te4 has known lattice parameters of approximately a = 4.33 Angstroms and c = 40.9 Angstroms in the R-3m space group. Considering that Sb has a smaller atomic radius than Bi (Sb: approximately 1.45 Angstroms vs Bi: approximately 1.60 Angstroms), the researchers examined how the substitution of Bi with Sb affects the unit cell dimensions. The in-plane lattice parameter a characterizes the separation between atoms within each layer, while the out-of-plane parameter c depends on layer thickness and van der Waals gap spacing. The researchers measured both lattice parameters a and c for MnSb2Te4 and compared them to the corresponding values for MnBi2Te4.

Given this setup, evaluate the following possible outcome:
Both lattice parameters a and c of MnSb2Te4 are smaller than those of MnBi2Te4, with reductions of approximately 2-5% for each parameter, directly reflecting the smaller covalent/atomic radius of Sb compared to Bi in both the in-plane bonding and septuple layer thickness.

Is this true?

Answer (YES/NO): NO